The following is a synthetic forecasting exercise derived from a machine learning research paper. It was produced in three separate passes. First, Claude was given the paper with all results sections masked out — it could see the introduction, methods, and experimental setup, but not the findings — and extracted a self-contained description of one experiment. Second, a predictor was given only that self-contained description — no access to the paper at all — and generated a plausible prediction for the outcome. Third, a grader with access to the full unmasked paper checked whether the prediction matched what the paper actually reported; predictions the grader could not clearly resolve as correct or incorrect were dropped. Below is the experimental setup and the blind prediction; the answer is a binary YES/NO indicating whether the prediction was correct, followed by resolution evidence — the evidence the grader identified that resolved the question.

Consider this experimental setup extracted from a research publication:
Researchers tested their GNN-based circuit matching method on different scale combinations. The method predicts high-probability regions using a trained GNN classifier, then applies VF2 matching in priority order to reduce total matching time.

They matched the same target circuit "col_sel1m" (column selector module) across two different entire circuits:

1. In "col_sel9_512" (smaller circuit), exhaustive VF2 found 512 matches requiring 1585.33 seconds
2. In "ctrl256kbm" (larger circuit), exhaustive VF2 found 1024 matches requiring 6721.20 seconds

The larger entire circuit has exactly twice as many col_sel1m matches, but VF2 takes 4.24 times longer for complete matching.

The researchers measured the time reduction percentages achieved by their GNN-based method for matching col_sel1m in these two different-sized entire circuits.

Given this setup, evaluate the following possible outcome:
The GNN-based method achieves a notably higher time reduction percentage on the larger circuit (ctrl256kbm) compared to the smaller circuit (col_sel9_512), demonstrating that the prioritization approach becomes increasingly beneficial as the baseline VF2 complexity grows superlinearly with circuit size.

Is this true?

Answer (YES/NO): YES